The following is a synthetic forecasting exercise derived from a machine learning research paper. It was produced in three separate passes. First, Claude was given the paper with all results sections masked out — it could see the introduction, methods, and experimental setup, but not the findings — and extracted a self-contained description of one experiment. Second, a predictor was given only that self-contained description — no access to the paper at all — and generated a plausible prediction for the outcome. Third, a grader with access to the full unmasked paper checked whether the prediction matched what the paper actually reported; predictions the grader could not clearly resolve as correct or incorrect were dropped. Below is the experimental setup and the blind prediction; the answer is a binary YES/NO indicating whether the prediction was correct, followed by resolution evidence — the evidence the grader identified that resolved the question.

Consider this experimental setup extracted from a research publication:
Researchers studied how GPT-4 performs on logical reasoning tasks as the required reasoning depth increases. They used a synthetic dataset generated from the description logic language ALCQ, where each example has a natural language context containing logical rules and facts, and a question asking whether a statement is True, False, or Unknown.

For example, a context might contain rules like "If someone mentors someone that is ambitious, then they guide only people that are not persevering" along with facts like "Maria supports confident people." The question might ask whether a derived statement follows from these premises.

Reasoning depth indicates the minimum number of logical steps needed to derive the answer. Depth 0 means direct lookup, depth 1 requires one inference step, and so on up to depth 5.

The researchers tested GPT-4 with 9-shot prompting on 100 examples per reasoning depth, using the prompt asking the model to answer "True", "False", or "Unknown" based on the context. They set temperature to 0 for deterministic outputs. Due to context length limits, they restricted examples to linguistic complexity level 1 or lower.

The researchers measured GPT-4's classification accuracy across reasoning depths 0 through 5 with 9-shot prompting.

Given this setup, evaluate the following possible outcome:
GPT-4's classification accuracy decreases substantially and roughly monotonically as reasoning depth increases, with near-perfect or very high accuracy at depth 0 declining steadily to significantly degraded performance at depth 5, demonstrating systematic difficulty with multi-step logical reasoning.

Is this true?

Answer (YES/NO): NO